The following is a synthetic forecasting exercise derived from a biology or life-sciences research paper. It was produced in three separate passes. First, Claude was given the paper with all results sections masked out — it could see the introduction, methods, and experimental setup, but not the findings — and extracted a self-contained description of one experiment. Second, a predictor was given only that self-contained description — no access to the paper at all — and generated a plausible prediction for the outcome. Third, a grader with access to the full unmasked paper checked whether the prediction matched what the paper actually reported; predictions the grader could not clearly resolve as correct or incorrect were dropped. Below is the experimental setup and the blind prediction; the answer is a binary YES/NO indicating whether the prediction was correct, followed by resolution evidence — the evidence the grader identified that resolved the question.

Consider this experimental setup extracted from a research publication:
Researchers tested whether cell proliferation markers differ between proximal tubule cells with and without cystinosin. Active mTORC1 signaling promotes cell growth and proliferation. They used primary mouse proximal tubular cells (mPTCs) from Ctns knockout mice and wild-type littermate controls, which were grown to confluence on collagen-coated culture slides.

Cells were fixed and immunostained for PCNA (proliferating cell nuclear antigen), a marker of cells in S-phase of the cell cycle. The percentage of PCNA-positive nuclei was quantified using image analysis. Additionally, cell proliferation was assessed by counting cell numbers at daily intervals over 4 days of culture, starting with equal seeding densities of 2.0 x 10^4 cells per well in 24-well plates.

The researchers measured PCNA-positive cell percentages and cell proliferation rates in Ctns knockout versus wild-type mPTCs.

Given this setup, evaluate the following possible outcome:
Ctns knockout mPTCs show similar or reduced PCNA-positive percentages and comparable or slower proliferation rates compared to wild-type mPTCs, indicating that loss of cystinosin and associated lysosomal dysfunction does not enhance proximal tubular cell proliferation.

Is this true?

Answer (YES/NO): NO